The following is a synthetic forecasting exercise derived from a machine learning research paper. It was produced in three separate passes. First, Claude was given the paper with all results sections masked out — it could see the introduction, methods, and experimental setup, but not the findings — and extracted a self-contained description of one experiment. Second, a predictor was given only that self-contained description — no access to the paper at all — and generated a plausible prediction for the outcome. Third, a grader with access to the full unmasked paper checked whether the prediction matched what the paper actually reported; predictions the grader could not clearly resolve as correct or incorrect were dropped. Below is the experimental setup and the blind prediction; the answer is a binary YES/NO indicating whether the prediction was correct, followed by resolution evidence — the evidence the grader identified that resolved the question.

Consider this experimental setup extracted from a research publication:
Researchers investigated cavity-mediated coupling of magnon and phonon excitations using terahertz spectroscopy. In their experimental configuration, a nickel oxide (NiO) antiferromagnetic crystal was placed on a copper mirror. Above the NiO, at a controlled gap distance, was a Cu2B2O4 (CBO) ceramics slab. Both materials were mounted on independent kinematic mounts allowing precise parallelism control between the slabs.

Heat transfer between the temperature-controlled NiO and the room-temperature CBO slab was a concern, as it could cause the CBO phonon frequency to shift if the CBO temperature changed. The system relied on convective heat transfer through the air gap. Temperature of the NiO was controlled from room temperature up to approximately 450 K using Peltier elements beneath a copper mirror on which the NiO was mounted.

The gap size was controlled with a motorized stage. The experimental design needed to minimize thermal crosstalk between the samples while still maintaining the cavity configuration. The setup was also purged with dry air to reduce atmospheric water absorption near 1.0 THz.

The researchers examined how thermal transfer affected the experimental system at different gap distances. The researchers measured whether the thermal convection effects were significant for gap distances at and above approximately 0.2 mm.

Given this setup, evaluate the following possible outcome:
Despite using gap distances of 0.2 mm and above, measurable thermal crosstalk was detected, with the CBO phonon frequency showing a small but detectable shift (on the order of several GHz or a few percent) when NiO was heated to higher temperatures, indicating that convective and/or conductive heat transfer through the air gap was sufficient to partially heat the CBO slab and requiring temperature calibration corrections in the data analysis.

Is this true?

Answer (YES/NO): NO